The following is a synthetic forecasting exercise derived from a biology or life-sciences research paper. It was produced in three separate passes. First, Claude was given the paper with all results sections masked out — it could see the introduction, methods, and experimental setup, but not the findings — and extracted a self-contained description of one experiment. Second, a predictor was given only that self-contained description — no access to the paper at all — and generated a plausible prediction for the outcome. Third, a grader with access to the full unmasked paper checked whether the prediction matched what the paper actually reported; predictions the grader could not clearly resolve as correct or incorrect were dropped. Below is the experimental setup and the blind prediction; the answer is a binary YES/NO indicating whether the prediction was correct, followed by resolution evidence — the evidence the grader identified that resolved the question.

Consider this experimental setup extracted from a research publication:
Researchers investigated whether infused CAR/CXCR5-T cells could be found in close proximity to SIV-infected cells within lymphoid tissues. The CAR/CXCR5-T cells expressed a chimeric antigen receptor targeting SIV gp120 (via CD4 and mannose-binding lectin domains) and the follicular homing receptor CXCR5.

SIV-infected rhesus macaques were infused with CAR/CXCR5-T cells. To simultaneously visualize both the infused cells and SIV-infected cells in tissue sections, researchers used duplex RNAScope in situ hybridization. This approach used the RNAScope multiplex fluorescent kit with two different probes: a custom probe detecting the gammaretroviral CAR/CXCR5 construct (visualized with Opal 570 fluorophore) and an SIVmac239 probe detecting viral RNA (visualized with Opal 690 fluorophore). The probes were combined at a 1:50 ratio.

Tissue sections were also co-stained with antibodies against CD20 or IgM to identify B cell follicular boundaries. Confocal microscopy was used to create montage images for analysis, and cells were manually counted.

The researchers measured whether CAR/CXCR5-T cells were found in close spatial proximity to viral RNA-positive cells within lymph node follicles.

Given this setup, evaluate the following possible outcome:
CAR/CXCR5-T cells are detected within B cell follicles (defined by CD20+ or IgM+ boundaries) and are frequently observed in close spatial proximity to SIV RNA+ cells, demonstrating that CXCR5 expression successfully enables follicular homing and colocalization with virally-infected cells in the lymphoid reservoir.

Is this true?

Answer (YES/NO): NO